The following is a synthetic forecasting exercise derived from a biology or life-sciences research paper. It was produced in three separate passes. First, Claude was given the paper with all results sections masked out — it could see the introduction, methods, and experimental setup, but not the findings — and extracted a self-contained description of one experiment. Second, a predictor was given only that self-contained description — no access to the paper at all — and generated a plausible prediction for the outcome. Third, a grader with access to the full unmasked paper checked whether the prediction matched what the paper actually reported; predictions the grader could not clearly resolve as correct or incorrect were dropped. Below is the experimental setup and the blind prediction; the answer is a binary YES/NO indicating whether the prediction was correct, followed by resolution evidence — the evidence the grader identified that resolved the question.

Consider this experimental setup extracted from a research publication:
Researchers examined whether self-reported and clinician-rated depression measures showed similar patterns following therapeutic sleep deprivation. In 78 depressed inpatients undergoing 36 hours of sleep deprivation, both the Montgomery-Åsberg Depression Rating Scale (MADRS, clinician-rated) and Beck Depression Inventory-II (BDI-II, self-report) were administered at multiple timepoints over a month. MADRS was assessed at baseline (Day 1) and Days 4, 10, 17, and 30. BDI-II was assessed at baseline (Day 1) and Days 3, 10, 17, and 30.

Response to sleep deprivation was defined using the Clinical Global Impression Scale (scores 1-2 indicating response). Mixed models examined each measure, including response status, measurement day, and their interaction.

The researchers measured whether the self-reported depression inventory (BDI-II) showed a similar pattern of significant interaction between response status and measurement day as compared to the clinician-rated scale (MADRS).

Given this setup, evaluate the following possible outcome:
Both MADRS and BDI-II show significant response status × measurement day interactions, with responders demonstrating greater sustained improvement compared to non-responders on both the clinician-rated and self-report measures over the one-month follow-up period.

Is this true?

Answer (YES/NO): NO